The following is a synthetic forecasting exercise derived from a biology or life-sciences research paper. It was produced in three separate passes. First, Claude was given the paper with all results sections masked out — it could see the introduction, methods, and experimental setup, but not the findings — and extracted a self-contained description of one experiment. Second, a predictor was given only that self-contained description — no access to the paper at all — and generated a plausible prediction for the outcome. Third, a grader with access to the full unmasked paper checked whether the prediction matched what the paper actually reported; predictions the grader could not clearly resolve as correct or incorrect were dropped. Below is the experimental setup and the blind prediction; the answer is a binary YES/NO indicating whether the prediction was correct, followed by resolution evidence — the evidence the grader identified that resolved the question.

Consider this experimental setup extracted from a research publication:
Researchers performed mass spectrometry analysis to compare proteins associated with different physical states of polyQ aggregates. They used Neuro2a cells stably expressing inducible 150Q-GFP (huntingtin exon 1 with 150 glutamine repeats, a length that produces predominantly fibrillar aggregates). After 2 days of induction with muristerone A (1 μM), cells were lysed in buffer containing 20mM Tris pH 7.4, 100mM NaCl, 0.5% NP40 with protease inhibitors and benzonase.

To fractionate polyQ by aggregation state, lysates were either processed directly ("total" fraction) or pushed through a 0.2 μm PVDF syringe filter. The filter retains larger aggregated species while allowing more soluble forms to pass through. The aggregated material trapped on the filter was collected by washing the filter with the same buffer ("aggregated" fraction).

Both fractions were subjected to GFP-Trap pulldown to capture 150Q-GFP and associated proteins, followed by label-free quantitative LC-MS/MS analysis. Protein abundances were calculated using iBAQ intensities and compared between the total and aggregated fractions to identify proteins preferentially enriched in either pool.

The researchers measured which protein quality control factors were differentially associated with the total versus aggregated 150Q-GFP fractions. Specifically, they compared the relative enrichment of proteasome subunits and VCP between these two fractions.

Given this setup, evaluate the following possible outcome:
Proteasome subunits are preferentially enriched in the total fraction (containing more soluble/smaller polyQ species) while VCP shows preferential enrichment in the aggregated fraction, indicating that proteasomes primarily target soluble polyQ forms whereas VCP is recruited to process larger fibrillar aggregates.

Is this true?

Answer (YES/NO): NO